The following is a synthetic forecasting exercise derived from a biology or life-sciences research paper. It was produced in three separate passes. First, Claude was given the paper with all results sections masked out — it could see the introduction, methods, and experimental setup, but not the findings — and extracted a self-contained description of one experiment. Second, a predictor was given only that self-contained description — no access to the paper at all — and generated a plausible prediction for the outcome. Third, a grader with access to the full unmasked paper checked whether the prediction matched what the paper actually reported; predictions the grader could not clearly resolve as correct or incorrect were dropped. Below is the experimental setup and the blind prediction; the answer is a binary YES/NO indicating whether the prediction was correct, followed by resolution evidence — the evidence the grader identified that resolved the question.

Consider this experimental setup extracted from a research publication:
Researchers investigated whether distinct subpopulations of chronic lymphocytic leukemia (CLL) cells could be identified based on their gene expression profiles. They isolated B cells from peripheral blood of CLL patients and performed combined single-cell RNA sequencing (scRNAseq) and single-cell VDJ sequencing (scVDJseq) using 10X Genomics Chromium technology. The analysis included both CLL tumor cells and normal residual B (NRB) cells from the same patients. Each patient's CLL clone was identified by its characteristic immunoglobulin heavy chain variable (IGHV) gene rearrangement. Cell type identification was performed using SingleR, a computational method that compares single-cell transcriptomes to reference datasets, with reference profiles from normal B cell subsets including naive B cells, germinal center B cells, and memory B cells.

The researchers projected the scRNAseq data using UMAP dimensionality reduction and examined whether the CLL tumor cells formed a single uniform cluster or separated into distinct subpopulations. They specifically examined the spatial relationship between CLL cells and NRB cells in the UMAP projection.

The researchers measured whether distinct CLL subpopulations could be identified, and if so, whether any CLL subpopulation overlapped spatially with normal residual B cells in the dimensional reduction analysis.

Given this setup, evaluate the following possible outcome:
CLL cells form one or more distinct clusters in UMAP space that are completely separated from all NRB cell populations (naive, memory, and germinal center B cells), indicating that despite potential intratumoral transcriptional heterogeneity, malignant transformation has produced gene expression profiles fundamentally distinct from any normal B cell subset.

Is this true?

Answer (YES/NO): NO